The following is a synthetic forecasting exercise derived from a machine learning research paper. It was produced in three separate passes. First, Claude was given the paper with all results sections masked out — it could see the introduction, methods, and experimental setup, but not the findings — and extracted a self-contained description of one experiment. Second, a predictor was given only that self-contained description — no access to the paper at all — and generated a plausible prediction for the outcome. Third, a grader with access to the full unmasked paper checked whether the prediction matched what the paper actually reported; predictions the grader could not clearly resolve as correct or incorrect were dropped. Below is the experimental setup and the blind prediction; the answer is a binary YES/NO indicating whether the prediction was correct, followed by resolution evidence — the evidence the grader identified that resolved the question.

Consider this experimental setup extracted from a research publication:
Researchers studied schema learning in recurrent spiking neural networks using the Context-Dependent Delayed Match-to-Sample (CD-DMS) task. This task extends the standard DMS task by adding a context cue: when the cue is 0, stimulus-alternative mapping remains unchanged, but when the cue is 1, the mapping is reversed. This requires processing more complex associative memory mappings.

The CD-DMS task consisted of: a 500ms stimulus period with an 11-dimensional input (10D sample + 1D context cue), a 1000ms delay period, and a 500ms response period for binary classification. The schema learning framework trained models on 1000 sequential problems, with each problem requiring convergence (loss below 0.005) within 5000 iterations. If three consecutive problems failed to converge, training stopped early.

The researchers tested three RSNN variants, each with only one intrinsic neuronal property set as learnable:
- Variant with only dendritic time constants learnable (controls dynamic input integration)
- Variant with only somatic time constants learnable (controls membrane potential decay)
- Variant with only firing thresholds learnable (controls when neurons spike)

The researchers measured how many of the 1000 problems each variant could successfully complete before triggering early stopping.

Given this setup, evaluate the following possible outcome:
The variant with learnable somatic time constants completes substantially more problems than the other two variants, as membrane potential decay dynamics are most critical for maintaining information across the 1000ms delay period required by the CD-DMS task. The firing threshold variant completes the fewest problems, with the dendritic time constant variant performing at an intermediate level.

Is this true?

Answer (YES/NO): NO